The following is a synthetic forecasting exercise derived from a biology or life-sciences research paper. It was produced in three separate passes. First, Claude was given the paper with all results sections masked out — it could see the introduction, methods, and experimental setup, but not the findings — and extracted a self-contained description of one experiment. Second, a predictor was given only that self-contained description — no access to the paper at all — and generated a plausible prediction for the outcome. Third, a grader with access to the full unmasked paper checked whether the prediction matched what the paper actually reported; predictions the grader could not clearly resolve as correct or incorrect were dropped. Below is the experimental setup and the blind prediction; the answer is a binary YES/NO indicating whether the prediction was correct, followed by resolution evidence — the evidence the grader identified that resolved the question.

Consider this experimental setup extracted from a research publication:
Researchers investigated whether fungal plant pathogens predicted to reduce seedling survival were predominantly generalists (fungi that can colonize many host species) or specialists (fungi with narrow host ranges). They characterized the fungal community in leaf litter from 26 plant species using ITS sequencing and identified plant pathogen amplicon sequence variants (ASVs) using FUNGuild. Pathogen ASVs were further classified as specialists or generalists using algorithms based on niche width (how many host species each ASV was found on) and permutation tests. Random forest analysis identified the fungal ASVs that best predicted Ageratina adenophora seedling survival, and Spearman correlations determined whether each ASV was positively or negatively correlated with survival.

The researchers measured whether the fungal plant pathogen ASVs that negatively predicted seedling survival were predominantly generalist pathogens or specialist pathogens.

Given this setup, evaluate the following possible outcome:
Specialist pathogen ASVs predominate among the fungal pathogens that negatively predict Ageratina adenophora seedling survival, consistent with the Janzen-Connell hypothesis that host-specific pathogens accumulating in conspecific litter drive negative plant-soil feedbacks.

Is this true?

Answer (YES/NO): NO